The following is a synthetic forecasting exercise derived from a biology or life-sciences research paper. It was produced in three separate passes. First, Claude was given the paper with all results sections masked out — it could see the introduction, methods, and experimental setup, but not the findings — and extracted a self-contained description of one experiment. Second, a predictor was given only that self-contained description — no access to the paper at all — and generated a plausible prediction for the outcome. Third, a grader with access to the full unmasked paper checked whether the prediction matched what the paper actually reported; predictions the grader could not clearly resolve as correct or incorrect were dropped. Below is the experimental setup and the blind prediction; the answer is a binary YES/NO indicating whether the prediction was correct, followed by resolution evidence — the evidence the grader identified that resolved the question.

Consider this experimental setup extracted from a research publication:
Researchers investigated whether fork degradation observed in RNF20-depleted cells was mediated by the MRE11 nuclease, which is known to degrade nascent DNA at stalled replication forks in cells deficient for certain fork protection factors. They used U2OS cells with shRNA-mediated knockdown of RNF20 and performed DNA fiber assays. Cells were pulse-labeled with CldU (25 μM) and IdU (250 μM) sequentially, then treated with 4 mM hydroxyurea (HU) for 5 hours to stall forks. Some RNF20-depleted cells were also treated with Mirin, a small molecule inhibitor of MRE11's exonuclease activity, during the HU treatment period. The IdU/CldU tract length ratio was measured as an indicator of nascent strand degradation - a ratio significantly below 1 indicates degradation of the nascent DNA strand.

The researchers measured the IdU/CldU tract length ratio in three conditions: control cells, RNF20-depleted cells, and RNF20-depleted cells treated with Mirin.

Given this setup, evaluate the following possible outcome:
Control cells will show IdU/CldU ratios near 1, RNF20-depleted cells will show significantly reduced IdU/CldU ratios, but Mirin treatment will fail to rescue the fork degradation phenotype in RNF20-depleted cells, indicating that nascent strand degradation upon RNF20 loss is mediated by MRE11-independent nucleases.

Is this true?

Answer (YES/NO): NO